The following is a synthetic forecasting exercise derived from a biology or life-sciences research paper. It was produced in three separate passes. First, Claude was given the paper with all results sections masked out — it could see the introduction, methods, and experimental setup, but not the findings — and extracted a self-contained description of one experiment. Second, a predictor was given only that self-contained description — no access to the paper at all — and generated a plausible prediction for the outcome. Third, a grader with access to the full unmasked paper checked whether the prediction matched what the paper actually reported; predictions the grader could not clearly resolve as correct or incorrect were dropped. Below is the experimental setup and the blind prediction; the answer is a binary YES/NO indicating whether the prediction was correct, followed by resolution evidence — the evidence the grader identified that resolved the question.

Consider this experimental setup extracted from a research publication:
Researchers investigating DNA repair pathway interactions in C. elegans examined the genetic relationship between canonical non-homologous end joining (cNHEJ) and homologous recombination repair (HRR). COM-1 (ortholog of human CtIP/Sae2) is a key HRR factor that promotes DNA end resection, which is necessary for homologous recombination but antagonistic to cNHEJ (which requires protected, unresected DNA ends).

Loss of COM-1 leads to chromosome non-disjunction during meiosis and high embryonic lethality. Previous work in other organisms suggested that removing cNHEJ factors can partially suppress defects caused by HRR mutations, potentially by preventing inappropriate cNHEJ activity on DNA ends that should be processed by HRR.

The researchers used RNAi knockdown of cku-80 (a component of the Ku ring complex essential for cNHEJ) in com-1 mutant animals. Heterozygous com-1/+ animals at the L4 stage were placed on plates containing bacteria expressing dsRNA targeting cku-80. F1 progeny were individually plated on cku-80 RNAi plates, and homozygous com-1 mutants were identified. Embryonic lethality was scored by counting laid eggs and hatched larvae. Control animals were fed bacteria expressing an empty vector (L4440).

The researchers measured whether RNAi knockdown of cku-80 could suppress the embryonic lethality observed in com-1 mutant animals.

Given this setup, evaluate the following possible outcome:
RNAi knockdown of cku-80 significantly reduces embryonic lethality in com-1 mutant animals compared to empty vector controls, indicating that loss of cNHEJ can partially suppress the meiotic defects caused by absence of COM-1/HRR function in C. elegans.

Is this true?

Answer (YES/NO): YES